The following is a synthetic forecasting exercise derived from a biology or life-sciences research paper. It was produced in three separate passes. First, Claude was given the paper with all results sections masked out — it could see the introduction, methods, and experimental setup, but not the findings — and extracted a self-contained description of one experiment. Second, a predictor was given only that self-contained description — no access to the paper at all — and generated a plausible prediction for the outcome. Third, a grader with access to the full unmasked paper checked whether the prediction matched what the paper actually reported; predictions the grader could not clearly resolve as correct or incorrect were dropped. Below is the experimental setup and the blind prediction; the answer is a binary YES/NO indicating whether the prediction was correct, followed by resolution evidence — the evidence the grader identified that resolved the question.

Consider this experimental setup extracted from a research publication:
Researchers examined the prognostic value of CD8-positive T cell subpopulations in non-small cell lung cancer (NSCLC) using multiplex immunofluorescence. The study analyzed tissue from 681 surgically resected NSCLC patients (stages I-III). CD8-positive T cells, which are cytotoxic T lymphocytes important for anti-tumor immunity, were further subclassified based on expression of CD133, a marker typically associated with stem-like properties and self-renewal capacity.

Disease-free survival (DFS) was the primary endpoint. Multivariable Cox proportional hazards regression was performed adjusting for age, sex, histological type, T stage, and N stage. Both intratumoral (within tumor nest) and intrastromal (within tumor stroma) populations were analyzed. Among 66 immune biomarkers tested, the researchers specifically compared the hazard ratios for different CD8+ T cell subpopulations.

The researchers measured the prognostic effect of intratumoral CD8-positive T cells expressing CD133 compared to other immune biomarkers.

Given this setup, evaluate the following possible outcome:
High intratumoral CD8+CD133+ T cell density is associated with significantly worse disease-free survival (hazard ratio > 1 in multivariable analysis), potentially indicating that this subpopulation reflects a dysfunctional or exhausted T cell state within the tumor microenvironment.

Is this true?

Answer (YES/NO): NO